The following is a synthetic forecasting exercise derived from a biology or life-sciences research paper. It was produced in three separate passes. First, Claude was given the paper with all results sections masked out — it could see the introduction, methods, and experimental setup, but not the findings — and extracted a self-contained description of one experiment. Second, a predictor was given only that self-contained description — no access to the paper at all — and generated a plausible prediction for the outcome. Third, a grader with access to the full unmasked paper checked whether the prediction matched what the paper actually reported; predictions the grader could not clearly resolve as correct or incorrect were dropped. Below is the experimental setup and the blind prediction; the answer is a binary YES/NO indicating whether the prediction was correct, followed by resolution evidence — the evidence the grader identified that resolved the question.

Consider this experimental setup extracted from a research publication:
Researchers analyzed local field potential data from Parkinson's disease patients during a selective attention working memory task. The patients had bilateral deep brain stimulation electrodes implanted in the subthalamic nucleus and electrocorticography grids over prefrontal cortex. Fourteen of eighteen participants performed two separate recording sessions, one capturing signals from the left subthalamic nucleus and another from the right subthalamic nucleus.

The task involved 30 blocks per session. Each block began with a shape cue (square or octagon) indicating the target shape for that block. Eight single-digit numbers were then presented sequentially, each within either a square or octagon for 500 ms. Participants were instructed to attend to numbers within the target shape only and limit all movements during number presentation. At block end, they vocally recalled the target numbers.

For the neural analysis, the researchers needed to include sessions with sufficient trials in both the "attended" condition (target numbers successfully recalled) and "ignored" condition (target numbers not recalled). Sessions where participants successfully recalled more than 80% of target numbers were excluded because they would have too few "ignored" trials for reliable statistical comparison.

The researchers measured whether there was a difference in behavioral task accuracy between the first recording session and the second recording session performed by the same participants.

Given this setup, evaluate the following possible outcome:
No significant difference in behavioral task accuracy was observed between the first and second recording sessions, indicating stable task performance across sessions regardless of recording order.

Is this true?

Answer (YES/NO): NO